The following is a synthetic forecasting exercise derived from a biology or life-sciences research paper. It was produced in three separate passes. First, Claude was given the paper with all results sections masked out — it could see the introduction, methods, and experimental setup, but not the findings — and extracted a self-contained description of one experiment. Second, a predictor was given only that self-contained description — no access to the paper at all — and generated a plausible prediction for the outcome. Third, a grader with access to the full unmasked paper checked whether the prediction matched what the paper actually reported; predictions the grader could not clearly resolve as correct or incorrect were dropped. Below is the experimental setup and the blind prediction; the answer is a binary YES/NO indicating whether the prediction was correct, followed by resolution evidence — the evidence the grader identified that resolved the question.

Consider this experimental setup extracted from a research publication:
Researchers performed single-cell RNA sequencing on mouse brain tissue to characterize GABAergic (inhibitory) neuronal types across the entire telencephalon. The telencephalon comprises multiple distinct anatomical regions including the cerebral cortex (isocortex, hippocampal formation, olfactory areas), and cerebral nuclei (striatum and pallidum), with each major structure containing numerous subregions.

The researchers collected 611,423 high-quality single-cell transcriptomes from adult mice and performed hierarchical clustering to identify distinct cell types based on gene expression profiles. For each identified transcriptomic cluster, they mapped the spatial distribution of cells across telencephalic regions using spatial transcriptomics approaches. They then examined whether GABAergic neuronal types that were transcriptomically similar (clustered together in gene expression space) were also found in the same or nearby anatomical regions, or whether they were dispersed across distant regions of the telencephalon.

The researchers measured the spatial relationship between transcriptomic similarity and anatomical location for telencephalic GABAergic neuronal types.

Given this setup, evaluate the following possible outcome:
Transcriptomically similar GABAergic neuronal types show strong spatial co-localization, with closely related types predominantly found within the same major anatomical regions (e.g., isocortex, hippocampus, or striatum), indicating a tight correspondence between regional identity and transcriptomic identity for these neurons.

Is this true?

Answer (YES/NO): NO